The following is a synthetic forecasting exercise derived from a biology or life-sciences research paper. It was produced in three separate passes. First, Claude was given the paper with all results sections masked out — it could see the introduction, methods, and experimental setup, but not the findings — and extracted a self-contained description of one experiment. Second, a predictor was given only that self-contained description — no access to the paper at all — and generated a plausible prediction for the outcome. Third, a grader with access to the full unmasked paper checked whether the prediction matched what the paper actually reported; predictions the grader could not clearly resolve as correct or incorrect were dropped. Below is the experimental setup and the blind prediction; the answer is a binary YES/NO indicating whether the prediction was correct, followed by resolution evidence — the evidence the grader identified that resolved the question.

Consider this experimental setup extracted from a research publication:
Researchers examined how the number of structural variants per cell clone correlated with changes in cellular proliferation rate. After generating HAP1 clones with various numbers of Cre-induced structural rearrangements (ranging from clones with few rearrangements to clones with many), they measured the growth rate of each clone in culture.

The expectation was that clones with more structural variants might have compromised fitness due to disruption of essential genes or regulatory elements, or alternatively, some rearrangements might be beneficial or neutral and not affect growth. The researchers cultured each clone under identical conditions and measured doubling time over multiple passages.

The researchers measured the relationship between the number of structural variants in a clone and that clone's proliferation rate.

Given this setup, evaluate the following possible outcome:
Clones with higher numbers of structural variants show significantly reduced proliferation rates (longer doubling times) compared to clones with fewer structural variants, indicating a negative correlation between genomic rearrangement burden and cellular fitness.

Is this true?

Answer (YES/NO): NO